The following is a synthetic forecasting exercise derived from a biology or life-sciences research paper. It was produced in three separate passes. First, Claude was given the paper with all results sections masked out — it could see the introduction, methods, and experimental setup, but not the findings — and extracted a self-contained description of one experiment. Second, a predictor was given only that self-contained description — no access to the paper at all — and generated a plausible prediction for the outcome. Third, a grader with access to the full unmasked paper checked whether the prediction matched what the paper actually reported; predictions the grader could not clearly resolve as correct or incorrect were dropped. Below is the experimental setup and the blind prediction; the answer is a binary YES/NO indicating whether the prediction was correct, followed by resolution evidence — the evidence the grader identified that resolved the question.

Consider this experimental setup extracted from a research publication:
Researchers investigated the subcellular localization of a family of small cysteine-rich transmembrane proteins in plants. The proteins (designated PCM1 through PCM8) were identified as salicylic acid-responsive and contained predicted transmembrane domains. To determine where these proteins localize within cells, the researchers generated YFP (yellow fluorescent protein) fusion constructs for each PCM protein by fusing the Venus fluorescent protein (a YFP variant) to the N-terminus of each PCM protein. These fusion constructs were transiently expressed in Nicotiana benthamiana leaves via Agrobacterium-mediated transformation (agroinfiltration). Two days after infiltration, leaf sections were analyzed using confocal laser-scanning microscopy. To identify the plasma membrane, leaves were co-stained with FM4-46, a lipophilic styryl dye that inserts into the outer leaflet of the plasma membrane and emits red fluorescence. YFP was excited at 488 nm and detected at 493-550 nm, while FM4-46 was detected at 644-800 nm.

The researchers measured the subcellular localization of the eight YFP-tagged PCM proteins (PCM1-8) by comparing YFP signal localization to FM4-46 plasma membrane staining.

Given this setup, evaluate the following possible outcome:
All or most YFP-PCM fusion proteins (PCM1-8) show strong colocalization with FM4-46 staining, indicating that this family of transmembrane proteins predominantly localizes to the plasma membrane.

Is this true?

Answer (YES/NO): NO